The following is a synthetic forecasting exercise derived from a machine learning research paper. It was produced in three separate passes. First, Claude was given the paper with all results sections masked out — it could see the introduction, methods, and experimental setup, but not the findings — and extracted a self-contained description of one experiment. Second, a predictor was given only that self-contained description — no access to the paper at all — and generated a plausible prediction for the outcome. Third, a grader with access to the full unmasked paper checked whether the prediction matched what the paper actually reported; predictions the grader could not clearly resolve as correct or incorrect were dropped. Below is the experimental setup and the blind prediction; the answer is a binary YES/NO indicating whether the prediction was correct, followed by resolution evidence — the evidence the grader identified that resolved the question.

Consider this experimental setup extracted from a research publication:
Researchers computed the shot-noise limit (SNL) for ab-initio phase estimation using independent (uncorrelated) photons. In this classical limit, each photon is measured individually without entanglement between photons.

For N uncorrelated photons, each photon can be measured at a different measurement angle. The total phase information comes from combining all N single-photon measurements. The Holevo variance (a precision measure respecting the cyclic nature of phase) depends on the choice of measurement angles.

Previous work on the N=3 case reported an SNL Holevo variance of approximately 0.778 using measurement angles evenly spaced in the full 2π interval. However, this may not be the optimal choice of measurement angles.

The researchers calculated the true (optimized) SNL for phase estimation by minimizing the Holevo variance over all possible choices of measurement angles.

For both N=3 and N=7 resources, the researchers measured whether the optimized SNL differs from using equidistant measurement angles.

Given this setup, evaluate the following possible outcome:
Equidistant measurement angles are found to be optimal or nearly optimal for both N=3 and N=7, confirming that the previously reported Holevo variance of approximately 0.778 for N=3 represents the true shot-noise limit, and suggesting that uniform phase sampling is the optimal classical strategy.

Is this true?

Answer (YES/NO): NO